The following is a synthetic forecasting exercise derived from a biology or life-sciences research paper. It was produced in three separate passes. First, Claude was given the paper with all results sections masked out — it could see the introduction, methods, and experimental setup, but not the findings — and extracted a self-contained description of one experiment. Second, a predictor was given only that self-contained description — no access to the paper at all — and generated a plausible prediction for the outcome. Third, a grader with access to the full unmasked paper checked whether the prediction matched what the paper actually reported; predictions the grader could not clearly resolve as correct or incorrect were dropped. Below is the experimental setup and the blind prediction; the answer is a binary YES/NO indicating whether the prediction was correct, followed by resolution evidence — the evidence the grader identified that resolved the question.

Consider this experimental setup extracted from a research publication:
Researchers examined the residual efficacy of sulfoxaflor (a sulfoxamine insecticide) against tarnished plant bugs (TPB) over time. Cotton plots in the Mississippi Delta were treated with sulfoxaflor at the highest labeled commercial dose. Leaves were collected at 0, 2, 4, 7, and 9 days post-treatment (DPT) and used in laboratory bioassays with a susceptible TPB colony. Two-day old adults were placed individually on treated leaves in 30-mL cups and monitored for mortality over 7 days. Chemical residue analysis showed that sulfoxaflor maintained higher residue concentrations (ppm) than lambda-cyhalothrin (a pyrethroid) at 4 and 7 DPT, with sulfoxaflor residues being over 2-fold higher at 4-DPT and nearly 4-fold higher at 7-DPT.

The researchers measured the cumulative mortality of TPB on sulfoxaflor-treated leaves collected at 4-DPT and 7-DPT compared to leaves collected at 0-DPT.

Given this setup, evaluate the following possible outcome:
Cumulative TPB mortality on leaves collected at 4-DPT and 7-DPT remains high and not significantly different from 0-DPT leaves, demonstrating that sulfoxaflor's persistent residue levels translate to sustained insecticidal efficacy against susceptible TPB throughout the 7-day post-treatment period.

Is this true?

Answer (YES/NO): NO